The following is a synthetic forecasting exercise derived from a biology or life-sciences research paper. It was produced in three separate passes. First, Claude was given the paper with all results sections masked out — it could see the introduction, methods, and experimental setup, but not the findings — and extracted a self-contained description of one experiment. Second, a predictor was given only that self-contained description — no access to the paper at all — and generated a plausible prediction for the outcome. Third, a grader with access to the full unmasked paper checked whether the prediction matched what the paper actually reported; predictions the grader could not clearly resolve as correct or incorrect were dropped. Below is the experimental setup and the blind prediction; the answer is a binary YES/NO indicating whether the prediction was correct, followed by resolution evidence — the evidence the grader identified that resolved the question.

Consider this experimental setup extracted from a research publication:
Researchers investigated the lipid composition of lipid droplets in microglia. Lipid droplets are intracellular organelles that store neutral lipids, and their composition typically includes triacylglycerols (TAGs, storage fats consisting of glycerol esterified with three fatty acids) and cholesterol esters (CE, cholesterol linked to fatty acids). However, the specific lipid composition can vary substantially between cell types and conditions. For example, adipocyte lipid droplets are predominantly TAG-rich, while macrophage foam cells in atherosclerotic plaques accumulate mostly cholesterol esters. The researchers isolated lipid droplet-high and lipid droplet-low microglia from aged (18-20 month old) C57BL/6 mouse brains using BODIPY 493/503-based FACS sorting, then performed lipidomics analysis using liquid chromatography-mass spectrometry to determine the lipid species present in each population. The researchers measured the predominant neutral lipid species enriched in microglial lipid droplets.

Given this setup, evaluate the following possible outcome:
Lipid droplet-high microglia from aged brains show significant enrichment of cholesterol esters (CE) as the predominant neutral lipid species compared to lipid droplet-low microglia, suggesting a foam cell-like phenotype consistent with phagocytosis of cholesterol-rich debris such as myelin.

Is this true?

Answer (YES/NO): NO